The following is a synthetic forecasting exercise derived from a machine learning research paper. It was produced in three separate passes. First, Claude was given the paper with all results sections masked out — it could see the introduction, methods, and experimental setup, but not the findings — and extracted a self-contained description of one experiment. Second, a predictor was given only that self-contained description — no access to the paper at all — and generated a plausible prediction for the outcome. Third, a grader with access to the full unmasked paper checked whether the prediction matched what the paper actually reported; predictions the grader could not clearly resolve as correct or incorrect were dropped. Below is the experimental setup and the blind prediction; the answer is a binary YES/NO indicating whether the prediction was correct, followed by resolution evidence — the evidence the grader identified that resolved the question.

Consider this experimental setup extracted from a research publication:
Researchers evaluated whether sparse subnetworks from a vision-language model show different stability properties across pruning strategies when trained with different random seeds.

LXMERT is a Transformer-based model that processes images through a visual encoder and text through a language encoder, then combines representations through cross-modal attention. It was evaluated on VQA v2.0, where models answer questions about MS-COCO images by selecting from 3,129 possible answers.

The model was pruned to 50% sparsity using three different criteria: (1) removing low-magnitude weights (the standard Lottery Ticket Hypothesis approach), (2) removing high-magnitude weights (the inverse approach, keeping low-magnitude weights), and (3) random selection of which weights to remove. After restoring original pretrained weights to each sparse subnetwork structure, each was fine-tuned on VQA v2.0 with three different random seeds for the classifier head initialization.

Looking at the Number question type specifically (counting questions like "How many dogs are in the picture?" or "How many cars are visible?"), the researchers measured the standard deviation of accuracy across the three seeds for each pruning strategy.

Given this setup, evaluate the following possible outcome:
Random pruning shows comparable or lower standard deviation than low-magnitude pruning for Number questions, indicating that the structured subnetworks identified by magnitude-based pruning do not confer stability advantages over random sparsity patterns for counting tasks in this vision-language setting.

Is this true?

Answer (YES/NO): YES